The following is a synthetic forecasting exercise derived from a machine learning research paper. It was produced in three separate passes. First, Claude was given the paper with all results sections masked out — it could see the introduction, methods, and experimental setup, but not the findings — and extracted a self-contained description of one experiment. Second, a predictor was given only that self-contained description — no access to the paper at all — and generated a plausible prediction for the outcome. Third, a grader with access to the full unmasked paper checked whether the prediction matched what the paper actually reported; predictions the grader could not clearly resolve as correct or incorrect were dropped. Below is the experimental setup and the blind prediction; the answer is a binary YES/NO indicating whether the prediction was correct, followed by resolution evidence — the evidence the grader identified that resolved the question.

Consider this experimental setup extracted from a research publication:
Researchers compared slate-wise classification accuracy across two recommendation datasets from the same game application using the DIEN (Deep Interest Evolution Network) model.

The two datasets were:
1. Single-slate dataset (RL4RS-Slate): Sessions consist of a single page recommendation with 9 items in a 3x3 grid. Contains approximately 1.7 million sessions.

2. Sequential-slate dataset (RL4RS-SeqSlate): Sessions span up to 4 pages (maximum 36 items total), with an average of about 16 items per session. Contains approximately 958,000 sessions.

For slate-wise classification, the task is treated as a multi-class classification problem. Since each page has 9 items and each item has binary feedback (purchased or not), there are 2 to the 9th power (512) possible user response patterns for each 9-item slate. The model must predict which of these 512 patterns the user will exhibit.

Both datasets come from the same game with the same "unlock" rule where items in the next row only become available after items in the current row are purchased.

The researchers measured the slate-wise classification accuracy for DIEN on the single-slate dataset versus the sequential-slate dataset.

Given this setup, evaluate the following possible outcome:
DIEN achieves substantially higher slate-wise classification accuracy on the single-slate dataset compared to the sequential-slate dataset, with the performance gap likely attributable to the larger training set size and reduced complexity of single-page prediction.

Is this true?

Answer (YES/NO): NO